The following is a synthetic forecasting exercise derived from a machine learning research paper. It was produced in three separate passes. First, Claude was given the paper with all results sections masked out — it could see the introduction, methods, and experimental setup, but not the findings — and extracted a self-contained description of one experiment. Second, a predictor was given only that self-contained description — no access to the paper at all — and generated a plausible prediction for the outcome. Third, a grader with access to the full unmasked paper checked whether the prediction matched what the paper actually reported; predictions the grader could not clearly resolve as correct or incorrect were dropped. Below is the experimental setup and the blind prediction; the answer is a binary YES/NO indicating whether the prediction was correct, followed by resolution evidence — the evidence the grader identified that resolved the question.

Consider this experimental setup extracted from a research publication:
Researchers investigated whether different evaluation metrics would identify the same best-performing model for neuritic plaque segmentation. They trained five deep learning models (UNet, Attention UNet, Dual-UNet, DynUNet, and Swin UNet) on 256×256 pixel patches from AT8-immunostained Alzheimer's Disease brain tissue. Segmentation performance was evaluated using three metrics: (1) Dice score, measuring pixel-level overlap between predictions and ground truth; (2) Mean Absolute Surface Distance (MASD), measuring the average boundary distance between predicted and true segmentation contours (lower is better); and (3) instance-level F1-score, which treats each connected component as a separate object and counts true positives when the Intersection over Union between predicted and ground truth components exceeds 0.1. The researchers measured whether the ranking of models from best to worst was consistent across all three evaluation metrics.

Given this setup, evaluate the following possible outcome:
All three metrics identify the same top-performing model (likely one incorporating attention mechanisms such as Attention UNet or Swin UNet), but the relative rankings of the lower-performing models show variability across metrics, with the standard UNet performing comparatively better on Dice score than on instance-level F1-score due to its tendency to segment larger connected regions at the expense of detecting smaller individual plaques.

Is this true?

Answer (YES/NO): NO